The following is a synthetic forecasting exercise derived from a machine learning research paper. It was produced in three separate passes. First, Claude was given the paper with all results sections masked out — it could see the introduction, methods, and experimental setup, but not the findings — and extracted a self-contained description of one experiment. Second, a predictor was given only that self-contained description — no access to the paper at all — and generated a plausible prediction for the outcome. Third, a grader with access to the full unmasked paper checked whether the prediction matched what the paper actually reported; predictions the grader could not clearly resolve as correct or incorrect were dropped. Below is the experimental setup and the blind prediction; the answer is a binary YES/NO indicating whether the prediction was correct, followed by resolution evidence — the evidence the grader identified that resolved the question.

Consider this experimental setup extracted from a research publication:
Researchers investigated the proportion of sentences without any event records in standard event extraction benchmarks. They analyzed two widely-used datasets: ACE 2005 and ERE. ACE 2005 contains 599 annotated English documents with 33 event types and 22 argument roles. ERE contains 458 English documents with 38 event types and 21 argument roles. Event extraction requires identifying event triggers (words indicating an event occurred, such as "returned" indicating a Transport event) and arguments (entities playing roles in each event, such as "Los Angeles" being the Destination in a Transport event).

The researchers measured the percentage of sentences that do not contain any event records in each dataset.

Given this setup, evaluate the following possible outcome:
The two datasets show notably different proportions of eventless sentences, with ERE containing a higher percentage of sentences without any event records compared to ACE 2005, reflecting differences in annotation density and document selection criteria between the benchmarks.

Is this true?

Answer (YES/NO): NO